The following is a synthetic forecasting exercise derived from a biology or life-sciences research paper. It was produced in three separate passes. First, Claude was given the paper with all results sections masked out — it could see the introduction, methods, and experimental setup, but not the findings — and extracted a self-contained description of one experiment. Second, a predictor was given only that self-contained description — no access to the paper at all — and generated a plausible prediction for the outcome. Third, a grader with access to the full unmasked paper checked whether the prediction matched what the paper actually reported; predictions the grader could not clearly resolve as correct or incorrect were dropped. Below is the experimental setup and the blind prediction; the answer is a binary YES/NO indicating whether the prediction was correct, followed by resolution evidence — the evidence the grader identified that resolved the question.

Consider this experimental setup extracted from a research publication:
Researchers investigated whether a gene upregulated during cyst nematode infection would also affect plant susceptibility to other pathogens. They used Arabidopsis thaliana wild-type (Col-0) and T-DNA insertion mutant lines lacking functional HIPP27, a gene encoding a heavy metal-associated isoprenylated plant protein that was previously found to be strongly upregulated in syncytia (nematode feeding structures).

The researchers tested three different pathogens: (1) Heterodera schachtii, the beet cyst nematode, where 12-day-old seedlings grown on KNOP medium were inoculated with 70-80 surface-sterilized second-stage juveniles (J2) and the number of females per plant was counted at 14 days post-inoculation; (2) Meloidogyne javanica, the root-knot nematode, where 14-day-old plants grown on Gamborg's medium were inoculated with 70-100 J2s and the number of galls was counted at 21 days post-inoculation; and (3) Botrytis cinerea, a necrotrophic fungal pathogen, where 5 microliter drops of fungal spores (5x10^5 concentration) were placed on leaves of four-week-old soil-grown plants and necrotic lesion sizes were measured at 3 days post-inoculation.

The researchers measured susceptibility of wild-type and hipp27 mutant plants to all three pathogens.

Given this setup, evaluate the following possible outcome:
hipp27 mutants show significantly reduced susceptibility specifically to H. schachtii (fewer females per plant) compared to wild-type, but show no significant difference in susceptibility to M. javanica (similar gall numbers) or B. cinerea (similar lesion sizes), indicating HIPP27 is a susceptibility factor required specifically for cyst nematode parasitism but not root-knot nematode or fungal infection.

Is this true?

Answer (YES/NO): YES